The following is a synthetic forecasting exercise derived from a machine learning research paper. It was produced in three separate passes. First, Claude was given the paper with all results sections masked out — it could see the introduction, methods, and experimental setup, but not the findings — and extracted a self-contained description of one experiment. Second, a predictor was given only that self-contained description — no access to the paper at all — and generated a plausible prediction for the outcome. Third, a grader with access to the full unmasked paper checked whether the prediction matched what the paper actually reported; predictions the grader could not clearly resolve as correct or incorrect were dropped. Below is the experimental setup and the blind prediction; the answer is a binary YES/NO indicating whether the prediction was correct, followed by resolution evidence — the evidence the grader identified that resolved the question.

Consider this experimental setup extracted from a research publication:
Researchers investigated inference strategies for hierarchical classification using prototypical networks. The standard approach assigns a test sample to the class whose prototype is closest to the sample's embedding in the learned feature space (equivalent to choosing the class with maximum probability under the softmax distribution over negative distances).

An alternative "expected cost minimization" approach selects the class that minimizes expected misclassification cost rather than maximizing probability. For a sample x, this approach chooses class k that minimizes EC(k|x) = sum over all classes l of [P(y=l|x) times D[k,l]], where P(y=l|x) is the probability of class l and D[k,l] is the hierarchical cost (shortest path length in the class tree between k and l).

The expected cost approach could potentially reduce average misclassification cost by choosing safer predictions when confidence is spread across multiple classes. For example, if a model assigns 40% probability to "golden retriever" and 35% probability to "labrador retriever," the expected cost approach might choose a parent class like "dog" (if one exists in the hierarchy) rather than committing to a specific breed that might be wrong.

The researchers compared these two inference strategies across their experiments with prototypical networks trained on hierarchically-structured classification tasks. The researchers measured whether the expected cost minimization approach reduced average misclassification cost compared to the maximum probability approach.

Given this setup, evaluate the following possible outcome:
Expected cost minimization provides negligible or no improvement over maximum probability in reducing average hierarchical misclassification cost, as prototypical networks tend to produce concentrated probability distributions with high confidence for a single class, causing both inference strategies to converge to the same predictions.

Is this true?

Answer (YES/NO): YES